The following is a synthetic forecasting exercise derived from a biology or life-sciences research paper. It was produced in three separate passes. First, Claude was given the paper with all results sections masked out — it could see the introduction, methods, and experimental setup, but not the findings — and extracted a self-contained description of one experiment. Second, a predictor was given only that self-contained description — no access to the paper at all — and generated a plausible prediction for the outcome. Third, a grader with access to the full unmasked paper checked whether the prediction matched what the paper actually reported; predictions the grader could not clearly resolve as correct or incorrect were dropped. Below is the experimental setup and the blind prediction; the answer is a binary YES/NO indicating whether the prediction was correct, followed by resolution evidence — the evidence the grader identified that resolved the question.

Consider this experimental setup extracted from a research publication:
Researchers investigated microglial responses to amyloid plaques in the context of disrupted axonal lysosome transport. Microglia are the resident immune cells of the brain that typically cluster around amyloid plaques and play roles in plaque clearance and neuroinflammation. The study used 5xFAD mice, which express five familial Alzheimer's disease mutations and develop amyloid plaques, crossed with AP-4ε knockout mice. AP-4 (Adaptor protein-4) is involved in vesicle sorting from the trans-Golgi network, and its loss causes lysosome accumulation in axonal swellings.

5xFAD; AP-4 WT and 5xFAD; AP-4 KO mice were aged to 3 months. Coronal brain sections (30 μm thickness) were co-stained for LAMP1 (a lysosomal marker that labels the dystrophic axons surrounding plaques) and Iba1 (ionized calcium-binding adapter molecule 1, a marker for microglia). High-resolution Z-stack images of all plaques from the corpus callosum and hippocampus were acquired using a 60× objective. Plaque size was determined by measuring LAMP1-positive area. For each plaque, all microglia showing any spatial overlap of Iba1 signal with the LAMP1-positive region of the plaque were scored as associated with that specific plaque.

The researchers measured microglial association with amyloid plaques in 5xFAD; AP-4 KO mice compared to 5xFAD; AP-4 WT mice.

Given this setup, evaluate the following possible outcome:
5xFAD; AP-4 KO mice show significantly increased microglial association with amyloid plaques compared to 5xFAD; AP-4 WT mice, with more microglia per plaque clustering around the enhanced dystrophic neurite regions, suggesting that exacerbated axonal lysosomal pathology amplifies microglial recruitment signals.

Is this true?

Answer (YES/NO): YES